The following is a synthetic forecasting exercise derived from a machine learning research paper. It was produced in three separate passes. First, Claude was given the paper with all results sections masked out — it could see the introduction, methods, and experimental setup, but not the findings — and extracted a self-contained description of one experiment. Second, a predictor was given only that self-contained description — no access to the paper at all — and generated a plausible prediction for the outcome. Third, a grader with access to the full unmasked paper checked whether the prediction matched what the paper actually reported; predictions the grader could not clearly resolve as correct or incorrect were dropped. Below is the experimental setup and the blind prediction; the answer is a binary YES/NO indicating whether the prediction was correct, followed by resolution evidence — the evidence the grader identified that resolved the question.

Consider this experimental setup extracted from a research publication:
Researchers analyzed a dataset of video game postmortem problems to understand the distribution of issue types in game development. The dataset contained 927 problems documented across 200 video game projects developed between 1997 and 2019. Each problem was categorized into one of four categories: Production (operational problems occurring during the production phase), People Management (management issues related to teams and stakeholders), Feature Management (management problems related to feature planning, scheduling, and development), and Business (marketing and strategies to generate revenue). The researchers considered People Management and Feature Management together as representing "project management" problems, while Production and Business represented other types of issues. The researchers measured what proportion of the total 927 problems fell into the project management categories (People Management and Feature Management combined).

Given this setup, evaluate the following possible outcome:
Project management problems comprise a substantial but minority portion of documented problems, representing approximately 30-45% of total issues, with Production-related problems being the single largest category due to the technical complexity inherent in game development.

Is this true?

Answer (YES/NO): NO